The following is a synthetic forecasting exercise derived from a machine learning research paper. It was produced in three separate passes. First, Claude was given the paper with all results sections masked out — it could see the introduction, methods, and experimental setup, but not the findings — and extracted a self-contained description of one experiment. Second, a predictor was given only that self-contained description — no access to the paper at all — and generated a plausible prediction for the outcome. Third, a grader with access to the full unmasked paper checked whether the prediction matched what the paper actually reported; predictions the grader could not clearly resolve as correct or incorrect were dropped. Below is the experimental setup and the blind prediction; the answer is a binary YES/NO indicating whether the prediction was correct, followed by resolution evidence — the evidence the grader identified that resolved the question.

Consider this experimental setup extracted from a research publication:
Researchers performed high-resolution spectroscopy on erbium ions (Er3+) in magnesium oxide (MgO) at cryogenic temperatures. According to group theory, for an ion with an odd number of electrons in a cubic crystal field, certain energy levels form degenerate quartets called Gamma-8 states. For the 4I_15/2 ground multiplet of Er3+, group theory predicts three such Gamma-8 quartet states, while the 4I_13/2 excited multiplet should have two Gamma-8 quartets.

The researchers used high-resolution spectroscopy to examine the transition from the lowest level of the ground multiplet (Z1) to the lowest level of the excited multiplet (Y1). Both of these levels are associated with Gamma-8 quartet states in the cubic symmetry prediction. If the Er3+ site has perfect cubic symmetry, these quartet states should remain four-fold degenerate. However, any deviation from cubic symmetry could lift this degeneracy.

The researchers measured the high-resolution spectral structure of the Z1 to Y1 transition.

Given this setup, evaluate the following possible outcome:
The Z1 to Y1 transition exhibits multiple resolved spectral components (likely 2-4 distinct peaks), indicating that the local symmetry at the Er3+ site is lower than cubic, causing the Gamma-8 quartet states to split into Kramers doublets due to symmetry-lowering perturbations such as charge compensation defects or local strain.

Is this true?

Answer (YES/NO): YES